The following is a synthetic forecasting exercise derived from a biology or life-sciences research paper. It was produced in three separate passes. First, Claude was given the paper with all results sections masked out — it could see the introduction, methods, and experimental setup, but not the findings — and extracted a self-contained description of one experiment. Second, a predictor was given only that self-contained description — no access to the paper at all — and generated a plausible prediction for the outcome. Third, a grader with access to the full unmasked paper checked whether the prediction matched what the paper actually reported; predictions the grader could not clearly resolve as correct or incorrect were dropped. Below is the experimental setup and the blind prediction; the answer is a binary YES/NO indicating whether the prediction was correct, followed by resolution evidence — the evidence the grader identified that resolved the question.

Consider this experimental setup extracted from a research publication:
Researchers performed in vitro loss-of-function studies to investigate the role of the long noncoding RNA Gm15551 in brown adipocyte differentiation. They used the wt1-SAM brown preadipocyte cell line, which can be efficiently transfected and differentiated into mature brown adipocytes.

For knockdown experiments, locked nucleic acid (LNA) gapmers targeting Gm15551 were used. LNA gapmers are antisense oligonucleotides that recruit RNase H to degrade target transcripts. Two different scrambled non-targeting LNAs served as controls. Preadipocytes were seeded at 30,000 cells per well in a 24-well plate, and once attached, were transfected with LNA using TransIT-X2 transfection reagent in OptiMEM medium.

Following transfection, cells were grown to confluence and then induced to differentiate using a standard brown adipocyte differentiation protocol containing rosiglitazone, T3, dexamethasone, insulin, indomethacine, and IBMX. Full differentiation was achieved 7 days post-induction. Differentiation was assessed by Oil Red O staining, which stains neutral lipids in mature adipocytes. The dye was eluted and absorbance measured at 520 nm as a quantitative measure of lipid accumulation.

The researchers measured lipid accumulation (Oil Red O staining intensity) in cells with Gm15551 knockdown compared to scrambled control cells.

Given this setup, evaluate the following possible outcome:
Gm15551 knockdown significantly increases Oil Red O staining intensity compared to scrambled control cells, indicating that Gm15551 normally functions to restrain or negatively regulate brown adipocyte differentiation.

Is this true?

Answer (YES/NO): NO